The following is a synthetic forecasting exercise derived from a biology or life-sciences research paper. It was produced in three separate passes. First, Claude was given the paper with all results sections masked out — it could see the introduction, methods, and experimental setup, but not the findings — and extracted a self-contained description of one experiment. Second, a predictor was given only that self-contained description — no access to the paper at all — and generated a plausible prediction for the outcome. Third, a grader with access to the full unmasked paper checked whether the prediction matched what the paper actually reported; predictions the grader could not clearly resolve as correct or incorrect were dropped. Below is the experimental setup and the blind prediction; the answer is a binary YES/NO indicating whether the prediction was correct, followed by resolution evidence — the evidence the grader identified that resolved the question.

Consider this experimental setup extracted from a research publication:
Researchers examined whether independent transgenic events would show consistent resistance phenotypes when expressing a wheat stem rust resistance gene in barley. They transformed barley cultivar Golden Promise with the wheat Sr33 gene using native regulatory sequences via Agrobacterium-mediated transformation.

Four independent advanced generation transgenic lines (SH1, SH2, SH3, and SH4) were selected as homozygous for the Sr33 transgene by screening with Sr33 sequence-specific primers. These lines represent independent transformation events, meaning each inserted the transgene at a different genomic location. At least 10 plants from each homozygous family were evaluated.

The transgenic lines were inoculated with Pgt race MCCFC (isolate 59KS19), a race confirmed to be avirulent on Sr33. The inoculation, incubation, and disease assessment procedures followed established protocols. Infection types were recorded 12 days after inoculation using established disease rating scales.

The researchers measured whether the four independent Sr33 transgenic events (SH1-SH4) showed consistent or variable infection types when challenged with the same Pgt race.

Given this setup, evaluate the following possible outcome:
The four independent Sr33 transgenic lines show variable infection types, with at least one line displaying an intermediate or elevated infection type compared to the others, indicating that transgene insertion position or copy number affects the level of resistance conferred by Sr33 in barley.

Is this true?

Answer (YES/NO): NO